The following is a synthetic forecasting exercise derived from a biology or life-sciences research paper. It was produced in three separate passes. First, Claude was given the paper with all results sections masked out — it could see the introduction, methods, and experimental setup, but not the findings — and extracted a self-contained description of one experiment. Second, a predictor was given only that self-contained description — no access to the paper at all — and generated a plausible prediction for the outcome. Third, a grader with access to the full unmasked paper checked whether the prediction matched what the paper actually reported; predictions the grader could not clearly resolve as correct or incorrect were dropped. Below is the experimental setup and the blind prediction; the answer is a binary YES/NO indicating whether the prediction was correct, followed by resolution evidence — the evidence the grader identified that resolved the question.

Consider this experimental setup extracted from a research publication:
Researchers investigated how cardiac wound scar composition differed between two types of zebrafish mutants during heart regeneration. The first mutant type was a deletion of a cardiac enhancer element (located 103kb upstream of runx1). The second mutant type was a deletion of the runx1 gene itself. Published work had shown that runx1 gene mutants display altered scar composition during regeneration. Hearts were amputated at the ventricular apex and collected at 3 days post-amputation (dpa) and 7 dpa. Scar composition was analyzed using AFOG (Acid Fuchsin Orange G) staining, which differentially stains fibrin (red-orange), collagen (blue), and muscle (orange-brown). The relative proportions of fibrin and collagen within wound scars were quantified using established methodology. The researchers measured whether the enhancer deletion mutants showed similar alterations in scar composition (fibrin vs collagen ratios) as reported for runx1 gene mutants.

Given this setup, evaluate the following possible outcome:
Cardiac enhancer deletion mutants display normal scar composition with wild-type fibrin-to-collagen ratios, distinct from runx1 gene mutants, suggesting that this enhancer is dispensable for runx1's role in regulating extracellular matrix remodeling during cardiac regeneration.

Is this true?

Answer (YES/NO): YES